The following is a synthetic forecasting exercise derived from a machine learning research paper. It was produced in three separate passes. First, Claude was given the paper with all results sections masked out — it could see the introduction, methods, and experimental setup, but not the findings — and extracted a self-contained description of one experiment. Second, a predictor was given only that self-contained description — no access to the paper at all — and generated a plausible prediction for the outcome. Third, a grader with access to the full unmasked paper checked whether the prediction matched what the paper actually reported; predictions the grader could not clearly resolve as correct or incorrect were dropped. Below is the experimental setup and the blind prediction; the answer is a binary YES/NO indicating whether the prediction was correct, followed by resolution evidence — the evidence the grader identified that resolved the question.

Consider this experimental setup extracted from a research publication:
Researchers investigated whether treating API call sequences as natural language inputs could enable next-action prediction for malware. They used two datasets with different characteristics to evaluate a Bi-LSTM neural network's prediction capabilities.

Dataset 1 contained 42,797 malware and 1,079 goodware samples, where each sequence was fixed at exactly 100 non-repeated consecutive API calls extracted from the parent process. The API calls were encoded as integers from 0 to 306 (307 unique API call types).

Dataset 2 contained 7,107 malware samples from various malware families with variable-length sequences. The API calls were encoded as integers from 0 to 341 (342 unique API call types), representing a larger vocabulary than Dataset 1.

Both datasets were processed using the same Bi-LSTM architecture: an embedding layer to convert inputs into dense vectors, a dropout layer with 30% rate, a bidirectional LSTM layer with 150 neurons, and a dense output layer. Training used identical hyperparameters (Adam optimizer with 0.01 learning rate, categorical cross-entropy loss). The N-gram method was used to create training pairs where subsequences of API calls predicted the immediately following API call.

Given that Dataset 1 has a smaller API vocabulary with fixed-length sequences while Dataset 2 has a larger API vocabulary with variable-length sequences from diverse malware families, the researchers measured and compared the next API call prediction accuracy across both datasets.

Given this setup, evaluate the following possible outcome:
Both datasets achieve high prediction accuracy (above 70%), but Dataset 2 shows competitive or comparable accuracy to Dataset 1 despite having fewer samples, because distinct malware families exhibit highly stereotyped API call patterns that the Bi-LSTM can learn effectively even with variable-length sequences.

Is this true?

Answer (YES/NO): NO